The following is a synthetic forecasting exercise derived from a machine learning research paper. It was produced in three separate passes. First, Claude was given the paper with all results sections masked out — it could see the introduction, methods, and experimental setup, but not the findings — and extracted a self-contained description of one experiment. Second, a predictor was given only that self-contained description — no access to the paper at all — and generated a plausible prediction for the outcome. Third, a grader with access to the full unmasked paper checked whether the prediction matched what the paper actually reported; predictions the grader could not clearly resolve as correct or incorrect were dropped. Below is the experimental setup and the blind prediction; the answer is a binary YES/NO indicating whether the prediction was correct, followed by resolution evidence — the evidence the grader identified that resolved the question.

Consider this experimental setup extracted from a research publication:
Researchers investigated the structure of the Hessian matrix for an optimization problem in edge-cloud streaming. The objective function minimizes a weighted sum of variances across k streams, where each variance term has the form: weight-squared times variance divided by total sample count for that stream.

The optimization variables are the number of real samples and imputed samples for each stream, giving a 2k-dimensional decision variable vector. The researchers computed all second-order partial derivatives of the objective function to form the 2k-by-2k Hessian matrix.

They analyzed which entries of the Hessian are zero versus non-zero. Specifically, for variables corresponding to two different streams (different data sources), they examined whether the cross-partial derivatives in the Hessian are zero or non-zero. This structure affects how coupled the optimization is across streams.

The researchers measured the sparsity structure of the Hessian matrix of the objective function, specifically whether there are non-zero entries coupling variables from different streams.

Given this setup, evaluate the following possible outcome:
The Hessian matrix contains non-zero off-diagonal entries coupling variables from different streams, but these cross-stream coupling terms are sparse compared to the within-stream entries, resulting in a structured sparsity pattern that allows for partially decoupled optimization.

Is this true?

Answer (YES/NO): NO